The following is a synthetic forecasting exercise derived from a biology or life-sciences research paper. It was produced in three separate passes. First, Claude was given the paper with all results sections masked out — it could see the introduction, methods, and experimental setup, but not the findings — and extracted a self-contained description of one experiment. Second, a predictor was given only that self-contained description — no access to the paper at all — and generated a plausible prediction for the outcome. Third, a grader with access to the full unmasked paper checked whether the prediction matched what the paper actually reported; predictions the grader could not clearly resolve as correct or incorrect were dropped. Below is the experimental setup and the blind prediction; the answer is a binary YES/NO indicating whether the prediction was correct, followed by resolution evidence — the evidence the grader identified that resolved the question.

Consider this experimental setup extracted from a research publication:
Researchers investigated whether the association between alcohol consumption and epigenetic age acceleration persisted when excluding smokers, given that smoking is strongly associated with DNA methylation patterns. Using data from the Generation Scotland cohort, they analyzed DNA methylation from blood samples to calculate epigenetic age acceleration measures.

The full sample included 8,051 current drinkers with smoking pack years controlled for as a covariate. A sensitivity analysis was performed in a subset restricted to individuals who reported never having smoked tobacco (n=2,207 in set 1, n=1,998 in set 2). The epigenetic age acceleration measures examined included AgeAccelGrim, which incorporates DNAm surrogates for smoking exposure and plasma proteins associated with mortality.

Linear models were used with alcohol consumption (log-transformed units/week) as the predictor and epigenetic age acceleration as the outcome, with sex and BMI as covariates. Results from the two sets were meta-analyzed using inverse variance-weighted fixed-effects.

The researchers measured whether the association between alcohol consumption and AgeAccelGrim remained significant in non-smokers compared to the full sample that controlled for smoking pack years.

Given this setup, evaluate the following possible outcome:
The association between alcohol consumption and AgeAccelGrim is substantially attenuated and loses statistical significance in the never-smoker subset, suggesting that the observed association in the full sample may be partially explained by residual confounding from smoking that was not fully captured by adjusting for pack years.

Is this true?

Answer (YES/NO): NO